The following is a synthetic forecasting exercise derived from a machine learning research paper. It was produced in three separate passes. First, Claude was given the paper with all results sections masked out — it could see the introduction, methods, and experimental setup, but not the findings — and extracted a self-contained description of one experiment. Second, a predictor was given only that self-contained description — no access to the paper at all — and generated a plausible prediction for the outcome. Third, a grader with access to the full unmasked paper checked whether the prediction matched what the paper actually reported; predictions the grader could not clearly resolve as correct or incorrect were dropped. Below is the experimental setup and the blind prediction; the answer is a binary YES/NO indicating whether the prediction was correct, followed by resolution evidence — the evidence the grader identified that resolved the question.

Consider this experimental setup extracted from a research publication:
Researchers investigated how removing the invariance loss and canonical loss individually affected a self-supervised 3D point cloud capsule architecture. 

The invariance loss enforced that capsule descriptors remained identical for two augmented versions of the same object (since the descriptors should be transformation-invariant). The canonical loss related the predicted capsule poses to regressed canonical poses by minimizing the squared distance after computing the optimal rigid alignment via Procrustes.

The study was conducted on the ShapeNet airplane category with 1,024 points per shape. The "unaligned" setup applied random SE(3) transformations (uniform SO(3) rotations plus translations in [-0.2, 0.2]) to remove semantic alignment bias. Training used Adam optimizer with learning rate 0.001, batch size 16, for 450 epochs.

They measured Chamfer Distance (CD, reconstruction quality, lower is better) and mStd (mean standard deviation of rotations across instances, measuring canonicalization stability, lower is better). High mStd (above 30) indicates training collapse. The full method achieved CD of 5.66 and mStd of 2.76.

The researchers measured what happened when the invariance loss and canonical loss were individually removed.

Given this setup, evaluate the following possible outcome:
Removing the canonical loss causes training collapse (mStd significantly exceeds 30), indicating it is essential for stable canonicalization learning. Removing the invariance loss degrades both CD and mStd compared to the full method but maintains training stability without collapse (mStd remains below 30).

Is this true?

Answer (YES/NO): NO